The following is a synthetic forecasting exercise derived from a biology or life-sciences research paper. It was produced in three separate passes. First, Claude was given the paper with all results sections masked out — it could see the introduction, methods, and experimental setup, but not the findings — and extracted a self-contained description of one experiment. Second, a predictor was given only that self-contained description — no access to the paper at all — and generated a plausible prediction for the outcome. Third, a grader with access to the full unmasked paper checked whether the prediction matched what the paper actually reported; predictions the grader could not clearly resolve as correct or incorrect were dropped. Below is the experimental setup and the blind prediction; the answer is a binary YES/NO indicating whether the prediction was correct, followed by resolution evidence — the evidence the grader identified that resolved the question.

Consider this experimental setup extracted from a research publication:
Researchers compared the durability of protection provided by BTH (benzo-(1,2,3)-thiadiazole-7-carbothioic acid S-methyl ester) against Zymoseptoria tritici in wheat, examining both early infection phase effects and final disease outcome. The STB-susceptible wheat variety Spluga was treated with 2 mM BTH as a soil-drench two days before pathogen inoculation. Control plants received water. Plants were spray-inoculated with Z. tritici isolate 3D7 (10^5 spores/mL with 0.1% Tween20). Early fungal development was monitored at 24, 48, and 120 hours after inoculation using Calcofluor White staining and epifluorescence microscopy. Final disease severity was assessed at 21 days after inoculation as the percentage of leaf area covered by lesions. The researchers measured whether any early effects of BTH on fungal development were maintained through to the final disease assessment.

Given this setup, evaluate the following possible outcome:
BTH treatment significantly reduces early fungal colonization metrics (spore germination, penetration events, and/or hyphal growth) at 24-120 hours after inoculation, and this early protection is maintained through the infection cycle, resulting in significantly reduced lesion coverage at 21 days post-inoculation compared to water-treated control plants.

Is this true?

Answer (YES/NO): NO